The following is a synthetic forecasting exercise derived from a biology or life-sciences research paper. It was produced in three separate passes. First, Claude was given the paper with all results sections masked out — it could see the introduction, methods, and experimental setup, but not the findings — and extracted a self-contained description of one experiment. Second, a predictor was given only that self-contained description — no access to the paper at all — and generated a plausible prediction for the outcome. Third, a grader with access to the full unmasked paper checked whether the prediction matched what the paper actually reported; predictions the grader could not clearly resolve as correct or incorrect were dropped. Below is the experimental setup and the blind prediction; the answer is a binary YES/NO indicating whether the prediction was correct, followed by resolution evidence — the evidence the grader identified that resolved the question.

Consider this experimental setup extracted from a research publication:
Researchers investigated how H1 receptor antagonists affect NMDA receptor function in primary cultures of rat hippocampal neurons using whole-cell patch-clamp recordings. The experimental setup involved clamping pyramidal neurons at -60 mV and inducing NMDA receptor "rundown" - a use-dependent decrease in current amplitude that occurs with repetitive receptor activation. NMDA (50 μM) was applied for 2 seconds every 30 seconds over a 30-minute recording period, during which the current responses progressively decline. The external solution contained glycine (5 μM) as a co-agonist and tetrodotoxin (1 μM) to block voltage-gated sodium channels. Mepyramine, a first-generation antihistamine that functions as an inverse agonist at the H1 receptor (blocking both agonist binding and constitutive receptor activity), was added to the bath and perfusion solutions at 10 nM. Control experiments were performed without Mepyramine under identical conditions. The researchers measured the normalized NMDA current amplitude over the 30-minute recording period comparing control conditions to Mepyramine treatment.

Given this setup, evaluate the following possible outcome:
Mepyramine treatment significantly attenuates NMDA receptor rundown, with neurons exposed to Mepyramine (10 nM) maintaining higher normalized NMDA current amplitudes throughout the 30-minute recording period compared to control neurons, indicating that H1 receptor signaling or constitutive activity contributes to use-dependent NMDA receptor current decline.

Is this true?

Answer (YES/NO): YES